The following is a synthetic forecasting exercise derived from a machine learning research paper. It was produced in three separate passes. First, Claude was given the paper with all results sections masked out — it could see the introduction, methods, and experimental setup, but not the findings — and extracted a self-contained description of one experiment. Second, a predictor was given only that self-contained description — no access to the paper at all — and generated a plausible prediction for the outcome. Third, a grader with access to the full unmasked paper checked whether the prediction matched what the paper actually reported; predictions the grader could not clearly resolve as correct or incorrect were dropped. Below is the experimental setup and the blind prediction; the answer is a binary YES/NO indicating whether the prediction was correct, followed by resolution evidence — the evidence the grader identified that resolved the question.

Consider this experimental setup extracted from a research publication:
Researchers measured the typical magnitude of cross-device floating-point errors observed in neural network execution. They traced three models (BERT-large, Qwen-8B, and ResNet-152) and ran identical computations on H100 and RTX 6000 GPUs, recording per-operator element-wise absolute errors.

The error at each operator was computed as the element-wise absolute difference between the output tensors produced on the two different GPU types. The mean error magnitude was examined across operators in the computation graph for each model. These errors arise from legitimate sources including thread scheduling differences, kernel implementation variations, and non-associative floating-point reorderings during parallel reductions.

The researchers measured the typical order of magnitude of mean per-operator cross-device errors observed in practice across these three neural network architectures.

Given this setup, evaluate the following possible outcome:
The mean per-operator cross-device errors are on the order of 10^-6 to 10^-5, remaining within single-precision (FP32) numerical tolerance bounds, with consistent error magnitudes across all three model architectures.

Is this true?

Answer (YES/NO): YES